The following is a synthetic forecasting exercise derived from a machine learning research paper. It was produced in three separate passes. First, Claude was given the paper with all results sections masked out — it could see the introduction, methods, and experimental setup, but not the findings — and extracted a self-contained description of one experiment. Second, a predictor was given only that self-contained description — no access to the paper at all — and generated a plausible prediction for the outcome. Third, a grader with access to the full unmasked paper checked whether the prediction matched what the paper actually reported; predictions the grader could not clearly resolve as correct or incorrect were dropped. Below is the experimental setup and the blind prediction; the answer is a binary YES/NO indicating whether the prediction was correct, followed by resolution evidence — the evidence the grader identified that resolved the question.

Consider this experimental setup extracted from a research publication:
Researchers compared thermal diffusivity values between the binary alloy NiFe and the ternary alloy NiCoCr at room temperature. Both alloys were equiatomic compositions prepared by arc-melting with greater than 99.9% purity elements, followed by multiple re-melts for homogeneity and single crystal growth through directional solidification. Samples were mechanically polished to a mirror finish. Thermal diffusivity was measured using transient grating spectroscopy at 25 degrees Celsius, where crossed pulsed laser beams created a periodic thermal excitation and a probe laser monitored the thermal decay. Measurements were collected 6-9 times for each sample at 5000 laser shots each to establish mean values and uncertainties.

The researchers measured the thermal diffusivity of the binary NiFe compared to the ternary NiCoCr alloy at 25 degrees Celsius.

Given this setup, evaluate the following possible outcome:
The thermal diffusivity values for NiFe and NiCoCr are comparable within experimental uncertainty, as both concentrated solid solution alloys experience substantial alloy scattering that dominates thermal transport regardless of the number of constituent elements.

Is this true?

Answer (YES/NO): NO